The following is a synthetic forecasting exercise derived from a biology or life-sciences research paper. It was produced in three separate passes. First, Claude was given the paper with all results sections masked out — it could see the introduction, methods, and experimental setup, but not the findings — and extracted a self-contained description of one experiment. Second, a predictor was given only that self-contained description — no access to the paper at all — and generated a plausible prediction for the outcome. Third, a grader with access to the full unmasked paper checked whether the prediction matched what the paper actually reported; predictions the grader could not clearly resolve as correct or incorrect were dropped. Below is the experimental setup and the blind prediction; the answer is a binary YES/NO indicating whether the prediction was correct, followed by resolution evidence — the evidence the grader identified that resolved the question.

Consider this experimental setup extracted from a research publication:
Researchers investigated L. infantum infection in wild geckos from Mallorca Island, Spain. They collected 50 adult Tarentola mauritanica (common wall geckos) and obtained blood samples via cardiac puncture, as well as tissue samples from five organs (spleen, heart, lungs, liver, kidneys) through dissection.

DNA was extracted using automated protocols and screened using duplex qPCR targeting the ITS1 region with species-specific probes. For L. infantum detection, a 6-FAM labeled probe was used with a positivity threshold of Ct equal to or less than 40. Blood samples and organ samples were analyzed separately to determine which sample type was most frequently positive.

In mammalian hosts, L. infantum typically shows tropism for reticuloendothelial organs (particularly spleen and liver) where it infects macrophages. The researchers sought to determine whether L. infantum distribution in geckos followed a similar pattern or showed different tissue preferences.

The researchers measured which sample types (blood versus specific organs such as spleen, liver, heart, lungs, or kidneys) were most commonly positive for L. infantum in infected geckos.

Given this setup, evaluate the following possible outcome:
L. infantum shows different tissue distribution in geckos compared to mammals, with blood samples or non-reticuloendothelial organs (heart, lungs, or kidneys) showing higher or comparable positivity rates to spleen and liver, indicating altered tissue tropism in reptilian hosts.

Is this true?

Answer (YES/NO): YES